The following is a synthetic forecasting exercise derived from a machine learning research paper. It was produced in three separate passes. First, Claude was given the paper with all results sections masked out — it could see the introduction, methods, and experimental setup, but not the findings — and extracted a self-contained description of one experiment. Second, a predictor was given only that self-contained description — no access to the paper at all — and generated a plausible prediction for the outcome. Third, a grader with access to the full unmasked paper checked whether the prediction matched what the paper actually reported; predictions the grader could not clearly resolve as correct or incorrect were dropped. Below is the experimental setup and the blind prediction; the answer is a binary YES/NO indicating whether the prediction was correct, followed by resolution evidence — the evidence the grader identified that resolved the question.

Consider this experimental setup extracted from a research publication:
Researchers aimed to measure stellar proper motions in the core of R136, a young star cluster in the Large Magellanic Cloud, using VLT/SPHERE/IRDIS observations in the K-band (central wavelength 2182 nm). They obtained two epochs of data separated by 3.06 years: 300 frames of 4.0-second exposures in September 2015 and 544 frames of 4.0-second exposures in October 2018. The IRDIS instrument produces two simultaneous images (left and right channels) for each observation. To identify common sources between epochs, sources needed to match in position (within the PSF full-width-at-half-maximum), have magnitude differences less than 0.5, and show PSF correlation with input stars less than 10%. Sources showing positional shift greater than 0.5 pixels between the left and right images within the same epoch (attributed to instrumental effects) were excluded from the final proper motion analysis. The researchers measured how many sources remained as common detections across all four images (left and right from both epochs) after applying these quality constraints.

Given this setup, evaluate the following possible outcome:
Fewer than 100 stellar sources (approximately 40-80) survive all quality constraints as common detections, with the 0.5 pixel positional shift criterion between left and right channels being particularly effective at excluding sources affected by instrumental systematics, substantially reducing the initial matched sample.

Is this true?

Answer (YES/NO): NO